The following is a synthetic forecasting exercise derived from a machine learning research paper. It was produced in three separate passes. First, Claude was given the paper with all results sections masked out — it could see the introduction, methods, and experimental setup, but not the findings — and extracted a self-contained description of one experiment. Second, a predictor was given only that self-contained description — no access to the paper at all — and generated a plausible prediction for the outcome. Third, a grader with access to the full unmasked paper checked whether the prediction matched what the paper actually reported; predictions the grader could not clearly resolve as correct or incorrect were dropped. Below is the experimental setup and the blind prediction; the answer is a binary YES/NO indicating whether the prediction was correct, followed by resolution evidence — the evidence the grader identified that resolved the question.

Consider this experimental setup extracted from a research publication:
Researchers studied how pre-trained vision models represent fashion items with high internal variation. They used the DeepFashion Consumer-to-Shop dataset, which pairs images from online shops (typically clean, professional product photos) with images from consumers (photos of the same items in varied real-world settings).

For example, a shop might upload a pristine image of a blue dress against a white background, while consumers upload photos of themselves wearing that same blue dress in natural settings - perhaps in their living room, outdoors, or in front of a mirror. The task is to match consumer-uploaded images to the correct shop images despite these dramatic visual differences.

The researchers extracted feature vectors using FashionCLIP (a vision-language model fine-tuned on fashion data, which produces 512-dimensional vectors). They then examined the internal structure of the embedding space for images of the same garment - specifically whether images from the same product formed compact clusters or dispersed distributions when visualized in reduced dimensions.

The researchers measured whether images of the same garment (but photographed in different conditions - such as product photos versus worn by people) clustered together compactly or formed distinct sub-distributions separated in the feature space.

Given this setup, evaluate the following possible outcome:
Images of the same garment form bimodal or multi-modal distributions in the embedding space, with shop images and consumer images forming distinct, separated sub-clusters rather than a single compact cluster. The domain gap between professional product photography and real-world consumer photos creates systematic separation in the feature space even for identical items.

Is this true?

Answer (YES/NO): YES